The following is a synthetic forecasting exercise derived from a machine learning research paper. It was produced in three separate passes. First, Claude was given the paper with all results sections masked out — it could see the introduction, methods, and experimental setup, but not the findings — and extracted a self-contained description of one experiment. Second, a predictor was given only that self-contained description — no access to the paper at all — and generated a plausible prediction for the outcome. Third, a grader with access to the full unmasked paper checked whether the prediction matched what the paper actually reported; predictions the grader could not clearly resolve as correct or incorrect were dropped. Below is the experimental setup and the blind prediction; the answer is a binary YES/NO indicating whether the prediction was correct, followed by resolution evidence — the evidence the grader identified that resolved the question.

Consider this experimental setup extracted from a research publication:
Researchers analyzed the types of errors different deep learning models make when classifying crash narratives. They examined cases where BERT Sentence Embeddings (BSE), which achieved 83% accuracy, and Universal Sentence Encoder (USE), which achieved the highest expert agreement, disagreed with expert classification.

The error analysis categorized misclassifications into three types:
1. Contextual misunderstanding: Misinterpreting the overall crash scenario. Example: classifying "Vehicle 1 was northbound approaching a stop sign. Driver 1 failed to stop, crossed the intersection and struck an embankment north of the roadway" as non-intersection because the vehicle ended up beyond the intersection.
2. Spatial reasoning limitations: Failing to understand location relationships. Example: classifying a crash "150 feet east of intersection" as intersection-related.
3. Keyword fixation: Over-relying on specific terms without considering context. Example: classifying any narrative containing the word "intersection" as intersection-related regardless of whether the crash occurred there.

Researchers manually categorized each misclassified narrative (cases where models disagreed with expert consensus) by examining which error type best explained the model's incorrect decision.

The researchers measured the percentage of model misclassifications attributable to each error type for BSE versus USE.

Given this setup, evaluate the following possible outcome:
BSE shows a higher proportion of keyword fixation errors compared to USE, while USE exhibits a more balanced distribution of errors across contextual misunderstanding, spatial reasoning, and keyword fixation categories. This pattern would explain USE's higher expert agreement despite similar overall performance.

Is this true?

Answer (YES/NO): NO